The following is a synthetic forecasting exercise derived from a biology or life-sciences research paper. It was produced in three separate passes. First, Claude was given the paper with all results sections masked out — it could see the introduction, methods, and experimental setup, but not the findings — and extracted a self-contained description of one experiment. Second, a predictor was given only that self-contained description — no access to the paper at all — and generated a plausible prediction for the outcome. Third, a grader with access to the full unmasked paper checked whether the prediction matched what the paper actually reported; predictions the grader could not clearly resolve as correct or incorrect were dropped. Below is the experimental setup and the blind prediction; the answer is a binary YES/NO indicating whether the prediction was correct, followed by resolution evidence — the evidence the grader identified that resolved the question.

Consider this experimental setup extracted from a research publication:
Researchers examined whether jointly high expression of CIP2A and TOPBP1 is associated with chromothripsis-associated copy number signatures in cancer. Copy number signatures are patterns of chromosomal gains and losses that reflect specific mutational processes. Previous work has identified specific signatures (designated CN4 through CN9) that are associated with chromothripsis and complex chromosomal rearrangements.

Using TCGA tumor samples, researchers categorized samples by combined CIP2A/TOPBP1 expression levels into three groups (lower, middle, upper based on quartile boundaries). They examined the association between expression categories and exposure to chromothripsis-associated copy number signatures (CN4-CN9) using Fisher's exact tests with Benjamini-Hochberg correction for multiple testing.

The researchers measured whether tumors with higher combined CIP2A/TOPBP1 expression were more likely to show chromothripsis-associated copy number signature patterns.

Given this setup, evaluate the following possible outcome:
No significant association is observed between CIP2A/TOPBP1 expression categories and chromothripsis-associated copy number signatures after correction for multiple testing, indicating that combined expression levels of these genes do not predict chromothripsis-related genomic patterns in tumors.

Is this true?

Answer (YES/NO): NO